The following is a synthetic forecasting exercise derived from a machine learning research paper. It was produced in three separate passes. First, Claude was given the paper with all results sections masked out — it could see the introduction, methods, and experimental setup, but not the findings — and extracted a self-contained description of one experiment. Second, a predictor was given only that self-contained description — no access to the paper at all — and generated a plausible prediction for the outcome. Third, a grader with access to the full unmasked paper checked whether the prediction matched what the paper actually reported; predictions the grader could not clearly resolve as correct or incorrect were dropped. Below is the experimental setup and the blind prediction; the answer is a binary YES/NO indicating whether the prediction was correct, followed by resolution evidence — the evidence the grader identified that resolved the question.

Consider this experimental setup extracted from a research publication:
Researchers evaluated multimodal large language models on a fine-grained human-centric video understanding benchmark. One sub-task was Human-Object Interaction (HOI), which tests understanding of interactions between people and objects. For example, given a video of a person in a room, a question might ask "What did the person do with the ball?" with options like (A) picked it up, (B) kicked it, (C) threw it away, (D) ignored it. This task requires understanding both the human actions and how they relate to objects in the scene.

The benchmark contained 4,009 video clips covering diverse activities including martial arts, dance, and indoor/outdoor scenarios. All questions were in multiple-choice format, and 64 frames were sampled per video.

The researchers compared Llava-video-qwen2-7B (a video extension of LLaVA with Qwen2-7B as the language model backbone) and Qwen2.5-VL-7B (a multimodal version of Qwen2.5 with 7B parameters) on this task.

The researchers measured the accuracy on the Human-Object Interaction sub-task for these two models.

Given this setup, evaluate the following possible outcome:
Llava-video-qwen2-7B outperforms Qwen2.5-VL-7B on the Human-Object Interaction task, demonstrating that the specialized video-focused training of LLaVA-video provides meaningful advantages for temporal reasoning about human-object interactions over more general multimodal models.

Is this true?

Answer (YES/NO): YES